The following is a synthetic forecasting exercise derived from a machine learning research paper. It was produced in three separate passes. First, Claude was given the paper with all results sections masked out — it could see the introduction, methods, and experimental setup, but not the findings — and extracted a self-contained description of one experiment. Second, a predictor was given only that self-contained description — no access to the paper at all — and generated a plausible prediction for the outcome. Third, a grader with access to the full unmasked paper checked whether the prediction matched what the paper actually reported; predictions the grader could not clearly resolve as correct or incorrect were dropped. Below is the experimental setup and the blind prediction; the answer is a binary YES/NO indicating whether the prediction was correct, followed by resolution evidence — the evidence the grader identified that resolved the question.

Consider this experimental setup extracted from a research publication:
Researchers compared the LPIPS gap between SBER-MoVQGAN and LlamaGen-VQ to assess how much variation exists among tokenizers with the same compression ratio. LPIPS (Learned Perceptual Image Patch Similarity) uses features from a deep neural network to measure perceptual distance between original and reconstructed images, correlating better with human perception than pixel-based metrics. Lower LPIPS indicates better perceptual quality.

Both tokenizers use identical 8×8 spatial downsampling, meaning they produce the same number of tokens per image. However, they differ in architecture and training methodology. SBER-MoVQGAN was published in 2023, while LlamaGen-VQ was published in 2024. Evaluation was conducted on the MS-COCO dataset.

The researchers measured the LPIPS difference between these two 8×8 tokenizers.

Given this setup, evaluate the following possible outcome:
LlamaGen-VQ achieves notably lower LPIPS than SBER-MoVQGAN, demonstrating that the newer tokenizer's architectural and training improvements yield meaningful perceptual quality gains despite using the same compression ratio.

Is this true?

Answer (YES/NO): NO